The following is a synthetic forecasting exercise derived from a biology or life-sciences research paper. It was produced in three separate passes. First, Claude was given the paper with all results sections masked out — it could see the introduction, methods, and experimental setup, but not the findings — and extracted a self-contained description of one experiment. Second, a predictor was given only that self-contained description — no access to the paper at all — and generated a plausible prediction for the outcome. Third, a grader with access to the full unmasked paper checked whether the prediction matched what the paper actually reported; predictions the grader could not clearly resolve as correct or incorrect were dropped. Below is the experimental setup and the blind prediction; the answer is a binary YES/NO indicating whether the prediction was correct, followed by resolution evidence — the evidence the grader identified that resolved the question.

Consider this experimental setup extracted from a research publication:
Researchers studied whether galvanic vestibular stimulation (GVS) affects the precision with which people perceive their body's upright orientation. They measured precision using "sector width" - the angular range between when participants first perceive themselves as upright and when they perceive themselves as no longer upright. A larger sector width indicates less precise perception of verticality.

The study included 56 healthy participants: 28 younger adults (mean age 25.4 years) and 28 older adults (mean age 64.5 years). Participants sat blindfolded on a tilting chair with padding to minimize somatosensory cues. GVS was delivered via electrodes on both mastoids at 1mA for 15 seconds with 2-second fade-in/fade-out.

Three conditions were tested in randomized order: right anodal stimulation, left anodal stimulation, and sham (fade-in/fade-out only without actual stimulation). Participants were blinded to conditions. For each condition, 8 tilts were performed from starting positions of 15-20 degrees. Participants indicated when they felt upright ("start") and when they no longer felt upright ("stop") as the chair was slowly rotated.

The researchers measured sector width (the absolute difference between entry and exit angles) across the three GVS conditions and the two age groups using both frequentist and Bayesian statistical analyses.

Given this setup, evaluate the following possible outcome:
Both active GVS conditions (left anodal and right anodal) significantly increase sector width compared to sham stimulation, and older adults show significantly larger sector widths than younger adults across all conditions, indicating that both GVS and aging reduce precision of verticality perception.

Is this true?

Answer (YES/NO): NO